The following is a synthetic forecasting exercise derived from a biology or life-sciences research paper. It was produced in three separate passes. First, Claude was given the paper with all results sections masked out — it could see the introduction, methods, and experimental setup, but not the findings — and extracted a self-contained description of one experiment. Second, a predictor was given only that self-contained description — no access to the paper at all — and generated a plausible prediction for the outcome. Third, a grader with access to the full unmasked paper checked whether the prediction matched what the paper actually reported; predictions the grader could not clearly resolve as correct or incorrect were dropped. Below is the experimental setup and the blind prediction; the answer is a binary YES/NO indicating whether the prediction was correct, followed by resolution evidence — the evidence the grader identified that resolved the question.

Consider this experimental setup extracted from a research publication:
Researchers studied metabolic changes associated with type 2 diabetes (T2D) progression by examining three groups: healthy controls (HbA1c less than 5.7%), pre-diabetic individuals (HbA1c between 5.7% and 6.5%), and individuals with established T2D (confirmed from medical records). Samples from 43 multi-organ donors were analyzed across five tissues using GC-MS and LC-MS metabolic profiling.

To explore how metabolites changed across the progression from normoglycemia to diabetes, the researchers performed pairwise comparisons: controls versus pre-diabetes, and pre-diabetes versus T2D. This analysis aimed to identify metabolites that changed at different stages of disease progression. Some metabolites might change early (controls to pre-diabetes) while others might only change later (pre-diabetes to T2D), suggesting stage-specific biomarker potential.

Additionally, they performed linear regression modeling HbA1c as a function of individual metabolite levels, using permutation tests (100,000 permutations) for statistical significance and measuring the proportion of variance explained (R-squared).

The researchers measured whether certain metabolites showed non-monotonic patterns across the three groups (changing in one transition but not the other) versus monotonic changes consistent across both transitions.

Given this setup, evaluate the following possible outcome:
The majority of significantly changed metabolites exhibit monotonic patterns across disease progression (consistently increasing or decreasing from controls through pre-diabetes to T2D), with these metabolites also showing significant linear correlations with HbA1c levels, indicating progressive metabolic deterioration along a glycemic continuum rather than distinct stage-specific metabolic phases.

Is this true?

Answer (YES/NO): NO